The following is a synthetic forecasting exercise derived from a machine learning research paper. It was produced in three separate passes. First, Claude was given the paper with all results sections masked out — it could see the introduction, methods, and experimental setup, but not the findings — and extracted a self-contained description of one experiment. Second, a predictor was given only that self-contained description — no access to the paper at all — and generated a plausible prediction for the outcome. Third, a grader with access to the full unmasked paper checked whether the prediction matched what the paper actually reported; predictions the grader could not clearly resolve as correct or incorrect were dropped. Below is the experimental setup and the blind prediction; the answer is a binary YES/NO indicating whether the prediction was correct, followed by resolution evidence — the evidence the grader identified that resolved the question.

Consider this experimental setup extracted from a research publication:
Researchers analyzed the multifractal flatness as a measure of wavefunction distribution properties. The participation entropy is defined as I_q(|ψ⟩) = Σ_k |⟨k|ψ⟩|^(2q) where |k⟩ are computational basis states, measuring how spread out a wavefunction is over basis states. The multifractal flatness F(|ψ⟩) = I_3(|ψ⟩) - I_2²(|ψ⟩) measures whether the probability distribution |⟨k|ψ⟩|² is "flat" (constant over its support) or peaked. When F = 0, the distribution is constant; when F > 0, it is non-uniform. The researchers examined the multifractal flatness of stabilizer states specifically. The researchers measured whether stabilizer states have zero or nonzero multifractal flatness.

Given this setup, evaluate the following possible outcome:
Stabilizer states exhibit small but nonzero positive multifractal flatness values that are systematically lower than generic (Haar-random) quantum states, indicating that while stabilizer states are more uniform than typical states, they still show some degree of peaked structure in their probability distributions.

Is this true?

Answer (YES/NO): NO